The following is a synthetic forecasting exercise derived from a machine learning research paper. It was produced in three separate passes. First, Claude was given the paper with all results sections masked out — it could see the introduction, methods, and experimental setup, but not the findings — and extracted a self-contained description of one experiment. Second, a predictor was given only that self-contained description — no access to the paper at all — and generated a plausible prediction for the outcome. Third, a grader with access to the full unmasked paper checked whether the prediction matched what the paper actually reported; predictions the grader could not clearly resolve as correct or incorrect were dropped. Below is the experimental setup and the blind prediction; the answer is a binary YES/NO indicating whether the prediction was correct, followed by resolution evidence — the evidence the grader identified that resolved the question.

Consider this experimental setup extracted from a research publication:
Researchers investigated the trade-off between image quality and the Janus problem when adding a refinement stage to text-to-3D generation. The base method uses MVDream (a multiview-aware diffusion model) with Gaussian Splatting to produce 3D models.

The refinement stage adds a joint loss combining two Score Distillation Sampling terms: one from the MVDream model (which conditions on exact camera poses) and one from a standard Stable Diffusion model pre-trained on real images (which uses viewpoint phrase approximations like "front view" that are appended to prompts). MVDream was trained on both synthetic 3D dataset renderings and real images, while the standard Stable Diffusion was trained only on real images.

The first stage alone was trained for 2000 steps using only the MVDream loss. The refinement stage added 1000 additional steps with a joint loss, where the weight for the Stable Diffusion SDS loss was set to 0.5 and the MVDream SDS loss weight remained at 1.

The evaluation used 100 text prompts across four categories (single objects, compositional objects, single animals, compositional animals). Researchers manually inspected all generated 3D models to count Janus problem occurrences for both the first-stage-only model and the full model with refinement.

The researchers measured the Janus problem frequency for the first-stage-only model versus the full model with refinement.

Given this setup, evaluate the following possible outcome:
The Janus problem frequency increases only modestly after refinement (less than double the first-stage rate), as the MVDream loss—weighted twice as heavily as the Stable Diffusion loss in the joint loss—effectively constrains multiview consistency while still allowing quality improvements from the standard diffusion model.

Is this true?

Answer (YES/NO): NO